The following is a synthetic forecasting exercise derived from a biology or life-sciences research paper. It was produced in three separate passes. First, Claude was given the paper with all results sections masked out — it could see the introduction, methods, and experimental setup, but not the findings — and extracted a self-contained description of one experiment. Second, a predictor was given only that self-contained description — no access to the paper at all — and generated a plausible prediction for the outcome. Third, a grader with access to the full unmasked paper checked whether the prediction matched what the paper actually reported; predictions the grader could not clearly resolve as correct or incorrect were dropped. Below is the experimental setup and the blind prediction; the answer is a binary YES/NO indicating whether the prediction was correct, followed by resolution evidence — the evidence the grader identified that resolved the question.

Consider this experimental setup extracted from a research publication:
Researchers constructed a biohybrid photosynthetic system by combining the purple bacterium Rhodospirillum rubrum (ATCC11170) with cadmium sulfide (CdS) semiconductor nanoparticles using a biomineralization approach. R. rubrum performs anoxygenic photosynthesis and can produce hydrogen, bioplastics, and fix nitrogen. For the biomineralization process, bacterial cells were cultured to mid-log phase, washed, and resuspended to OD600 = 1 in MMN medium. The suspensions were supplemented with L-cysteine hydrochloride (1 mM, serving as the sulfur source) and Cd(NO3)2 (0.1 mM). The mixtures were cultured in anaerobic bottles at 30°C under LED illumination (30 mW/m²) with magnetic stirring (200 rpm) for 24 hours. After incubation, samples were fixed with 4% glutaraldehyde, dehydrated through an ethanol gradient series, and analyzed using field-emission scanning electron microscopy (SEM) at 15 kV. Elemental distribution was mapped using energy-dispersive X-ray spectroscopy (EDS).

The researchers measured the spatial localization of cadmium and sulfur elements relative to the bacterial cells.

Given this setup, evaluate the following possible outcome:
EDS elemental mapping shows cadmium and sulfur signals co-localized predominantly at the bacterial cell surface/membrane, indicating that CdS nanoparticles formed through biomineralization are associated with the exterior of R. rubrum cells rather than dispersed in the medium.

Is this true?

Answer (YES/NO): YES